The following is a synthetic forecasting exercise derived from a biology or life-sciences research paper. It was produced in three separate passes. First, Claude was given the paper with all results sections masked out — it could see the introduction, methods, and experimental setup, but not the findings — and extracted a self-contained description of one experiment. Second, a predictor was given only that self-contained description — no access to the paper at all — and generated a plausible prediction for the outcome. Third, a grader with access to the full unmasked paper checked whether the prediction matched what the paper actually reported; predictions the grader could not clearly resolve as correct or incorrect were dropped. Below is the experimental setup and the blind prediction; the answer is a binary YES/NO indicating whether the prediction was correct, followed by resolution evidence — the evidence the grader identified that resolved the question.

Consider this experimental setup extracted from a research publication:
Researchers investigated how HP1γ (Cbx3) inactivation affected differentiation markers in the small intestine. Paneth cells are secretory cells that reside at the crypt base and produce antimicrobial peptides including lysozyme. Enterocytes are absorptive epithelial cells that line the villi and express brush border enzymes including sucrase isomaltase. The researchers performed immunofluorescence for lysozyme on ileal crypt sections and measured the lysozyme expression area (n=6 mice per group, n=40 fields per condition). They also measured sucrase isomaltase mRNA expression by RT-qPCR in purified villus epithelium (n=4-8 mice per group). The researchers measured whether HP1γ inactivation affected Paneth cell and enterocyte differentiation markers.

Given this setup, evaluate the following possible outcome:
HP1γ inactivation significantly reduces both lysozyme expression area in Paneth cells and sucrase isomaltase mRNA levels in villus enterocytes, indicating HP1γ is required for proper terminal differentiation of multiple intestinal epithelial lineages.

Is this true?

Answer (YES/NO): YES